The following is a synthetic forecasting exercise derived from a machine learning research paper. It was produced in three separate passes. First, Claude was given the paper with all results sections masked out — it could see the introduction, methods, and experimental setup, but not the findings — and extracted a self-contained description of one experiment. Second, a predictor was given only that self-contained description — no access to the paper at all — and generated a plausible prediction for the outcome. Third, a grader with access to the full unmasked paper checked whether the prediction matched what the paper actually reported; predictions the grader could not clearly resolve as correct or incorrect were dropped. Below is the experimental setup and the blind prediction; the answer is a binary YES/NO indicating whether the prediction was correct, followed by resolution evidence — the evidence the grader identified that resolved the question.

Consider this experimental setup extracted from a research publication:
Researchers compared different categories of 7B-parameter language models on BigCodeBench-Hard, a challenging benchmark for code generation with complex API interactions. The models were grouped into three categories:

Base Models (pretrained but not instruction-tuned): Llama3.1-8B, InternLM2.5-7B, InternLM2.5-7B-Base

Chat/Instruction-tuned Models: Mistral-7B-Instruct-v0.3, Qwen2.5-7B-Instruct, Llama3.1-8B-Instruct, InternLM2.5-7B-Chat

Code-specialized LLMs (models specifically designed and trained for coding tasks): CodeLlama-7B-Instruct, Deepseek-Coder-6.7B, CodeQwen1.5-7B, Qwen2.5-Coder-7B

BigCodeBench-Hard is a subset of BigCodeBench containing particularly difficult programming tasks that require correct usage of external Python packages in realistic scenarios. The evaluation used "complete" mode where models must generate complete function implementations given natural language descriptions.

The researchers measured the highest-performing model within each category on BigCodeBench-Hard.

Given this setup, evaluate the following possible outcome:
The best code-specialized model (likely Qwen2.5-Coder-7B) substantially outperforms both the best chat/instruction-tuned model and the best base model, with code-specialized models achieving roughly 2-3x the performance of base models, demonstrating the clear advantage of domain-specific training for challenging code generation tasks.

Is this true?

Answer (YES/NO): NO